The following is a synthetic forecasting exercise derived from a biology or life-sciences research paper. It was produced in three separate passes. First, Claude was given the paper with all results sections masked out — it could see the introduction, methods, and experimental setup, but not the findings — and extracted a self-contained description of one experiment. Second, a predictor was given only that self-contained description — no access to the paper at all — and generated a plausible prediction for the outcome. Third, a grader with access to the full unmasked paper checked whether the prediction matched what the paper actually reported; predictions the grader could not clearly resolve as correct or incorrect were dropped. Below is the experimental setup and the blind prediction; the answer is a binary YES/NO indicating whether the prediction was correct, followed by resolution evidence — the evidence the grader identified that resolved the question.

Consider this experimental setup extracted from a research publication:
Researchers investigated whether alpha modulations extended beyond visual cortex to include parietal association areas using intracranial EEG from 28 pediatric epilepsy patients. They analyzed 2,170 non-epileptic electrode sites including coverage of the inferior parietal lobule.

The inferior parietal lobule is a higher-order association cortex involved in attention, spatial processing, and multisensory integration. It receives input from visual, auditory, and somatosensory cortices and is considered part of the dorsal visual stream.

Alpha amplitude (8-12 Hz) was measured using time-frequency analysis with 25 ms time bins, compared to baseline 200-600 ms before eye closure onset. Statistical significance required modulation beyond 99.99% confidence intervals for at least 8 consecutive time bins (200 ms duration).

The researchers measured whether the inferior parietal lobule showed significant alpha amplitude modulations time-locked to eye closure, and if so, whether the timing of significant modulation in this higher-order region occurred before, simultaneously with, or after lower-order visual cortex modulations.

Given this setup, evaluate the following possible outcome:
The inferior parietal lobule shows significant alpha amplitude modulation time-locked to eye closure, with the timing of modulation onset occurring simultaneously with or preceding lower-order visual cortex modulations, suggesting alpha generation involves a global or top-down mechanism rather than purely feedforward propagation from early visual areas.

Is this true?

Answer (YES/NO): NO